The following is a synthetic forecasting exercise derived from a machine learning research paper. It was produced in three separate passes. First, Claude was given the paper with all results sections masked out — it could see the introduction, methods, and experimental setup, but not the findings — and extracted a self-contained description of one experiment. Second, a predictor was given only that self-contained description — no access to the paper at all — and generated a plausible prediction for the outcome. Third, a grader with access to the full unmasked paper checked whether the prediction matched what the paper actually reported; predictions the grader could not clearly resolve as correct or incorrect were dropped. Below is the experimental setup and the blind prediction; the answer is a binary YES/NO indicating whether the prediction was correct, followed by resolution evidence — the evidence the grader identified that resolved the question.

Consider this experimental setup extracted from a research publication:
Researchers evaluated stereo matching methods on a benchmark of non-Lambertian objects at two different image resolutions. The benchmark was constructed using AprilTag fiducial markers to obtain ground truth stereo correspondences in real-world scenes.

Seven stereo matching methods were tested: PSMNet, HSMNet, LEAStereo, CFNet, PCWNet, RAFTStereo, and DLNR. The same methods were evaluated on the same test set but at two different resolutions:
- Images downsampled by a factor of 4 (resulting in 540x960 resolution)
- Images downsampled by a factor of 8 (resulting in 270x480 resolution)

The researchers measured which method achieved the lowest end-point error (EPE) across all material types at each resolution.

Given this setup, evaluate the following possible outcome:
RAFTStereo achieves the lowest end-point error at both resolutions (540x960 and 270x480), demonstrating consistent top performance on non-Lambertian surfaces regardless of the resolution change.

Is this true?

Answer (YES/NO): NO